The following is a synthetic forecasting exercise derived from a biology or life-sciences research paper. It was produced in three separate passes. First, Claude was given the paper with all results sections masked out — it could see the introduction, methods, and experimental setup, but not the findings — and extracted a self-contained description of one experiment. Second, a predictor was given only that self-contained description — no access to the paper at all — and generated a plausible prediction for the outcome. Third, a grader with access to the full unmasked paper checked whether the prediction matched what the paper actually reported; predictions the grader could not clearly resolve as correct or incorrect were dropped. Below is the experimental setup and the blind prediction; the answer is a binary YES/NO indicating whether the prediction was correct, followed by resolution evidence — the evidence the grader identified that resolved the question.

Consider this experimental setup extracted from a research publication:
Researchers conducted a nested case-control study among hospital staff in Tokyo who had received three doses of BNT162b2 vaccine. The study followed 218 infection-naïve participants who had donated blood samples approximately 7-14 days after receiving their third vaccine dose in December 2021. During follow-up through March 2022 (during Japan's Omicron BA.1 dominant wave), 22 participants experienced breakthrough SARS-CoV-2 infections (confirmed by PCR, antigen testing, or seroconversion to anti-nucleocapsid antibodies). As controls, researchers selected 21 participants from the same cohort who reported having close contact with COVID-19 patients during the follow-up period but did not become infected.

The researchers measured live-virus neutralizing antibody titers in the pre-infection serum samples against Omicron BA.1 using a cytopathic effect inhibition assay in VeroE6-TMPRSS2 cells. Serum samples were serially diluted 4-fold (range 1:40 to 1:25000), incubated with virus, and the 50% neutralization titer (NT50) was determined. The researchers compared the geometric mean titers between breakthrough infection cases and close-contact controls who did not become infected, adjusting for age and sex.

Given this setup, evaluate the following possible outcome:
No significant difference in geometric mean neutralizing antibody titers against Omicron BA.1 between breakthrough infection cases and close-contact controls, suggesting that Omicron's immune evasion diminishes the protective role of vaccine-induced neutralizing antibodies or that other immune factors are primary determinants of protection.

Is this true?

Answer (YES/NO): YES